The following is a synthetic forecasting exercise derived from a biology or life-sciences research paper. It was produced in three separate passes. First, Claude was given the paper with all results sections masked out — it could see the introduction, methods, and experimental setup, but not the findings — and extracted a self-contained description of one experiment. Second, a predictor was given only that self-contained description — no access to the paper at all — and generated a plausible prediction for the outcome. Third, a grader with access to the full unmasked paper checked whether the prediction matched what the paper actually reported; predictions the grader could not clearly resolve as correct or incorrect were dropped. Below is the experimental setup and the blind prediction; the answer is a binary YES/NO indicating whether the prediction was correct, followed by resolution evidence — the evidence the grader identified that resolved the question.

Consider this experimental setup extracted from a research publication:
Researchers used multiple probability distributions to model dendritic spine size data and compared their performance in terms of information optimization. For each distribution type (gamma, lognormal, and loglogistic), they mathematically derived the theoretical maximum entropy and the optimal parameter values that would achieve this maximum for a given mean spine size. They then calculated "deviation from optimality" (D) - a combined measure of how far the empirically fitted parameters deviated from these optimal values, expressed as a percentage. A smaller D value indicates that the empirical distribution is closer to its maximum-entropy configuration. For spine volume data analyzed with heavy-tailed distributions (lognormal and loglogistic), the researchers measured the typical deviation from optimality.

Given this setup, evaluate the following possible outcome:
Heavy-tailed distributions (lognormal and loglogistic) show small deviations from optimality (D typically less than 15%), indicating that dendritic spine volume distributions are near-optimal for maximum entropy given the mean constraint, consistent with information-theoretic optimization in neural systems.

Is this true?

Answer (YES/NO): NO